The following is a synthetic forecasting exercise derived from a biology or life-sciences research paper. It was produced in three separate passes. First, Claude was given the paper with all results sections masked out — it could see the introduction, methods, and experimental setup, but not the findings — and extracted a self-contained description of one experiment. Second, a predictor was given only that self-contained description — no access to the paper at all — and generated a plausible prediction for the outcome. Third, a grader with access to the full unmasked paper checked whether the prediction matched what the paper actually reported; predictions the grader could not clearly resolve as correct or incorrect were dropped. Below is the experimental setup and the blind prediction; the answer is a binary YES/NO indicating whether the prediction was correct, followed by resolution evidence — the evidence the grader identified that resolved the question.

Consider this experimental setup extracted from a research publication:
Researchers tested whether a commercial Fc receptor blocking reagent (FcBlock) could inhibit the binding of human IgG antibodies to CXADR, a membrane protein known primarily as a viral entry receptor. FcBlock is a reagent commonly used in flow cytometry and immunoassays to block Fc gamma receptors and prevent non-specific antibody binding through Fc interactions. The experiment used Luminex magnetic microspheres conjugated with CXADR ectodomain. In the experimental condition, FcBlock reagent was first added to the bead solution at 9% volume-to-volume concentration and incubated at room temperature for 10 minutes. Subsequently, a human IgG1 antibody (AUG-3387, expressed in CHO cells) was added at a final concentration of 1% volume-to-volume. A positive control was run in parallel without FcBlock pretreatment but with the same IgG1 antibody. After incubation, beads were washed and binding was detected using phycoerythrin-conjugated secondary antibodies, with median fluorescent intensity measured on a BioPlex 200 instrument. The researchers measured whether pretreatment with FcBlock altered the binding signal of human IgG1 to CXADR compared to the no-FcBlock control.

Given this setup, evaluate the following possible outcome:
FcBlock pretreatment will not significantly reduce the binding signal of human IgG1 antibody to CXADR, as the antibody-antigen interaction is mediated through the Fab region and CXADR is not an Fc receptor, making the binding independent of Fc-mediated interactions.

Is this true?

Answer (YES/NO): NO